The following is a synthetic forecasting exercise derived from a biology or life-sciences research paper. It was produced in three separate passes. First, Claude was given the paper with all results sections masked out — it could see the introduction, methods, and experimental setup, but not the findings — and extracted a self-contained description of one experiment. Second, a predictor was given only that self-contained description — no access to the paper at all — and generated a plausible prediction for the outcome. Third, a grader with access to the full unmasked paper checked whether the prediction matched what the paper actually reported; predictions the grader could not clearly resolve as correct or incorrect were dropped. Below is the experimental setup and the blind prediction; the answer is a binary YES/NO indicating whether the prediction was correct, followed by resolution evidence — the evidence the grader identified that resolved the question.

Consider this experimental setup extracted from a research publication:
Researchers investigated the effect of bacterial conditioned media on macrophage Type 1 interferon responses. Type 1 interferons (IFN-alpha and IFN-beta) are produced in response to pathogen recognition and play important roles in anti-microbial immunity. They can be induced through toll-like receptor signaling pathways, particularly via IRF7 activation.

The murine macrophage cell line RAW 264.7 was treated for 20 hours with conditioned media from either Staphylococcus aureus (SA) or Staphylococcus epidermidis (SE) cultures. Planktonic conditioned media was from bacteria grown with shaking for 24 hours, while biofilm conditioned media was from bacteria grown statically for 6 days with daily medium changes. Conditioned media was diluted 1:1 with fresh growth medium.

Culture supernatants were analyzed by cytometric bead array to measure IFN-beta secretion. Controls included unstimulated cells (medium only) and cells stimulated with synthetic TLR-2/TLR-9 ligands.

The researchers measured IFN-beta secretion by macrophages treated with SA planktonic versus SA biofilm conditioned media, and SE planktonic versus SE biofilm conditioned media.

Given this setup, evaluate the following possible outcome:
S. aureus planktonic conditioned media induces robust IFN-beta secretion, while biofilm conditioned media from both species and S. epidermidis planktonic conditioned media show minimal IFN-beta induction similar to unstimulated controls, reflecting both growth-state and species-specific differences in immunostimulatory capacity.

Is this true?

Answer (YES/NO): NO